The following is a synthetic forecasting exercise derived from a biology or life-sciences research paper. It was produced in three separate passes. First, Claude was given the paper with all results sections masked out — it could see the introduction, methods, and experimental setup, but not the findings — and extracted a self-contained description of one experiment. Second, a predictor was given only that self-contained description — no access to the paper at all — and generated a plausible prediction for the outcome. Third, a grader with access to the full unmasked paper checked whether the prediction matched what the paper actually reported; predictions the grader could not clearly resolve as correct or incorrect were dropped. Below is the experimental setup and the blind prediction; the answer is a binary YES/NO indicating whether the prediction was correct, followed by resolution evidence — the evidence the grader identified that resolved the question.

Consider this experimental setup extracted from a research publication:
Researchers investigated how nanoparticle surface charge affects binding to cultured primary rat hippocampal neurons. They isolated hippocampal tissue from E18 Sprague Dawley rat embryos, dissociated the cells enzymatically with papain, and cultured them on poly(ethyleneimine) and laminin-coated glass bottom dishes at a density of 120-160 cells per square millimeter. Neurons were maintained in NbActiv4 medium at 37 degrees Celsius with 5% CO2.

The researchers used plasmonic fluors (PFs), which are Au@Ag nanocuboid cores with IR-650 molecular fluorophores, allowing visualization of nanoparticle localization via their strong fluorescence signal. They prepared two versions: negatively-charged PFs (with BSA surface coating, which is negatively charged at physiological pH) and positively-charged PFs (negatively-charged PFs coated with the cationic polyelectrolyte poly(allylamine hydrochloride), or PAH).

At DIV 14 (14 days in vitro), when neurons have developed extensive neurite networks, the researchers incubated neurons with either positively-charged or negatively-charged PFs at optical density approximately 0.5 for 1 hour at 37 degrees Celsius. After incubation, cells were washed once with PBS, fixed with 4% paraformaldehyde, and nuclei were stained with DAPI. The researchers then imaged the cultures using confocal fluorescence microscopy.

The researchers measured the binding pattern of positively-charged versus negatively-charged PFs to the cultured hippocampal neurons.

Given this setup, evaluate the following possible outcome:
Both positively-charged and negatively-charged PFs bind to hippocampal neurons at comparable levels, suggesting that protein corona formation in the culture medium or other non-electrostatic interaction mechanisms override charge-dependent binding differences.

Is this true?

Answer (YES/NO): NO